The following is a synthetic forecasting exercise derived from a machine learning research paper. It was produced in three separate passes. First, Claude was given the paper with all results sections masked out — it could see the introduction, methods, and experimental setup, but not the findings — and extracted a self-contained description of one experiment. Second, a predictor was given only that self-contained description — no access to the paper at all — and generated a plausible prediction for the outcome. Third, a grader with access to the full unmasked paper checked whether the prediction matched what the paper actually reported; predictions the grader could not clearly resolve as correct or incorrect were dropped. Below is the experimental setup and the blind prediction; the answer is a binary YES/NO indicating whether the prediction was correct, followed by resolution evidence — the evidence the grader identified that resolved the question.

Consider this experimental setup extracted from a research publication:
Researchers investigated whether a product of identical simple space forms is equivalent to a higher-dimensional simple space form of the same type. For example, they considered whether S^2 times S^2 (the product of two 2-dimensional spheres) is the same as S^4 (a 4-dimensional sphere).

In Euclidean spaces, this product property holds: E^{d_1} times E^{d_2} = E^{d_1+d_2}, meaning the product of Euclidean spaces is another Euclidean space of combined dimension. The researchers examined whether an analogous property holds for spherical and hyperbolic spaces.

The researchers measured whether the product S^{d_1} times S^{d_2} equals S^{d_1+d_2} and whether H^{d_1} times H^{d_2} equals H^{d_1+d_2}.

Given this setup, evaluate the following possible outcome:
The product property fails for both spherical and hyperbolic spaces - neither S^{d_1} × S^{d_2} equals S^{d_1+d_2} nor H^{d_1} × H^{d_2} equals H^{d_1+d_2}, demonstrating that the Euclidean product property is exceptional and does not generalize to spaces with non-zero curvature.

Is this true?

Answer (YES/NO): YES